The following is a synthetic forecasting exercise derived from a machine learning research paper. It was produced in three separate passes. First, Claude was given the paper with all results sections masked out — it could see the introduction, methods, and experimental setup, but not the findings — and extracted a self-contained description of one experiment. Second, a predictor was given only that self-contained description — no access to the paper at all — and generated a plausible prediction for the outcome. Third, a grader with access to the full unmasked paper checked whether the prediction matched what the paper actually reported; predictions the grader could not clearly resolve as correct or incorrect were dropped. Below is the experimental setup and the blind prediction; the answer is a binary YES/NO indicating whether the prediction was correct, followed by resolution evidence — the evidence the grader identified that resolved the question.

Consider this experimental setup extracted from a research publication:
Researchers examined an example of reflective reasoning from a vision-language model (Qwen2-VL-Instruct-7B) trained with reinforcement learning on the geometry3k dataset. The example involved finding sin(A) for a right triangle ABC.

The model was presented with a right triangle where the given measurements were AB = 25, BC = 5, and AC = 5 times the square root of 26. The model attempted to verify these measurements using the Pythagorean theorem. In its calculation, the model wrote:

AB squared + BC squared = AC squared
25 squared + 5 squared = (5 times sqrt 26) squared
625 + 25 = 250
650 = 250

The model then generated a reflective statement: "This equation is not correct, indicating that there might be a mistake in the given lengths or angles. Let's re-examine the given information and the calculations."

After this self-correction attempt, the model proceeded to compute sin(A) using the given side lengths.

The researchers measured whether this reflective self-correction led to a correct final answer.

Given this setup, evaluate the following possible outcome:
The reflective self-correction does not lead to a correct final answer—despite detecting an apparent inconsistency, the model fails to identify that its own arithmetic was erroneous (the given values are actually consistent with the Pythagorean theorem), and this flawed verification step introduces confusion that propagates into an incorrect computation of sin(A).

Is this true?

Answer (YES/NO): YES